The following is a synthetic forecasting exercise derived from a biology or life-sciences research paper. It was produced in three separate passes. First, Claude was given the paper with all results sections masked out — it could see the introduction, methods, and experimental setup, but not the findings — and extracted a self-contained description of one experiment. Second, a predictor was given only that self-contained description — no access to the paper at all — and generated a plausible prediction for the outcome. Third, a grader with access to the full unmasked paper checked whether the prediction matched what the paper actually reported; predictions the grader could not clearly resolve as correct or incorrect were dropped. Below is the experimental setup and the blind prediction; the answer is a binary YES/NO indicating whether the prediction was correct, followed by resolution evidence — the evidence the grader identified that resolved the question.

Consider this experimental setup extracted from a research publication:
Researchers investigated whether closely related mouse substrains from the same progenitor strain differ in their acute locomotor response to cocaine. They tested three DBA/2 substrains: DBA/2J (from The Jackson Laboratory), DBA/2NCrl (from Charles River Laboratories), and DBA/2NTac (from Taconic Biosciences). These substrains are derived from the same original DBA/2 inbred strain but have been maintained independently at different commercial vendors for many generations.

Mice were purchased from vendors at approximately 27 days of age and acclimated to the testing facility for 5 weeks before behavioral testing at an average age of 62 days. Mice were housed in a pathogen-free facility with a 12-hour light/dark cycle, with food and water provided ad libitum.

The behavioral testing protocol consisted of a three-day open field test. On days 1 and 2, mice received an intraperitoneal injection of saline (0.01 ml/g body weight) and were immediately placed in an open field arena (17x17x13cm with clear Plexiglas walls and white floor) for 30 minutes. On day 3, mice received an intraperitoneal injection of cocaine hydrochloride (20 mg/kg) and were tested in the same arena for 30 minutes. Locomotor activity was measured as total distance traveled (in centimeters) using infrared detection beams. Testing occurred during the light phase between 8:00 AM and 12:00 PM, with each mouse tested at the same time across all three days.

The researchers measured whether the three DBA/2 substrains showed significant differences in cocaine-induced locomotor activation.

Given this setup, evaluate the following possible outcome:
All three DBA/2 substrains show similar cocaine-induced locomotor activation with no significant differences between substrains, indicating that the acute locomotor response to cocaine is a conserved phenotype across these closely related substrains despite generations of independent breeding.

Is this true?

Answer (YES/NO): NO